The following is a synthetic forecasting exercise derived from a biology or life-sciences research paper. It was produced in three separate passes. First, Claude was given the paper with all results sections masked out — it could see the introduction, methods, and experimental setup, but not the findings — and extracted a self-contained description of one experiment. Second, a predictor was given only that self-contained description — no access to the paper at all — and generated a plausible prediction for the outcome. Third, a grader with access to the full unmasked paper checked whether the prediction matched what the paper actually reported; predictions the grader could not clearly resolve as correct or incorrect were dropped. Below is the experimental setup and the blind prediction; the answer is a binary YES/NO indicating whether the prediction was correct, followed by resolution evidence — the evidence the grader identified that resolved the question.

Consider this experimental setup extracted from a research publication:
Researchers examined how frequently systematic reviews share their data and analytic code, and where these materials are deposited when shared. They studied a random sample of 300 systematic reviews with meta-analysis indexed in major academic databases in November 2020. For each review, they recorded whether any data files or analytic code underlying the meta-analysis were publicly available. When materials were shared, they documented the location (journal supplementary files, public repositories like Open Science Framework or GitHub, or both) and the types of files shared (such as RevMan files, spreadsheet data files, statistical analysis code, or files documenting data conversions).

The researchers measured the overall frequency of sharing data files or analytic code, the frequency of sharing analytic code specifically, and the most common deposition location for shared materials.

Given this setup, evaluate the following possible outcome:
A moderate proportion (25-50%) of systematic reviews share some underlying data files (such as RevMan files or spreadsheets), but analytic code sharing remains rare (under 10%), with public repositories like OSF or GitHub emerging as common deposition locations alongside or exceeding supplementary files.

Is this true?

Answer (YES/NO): NO